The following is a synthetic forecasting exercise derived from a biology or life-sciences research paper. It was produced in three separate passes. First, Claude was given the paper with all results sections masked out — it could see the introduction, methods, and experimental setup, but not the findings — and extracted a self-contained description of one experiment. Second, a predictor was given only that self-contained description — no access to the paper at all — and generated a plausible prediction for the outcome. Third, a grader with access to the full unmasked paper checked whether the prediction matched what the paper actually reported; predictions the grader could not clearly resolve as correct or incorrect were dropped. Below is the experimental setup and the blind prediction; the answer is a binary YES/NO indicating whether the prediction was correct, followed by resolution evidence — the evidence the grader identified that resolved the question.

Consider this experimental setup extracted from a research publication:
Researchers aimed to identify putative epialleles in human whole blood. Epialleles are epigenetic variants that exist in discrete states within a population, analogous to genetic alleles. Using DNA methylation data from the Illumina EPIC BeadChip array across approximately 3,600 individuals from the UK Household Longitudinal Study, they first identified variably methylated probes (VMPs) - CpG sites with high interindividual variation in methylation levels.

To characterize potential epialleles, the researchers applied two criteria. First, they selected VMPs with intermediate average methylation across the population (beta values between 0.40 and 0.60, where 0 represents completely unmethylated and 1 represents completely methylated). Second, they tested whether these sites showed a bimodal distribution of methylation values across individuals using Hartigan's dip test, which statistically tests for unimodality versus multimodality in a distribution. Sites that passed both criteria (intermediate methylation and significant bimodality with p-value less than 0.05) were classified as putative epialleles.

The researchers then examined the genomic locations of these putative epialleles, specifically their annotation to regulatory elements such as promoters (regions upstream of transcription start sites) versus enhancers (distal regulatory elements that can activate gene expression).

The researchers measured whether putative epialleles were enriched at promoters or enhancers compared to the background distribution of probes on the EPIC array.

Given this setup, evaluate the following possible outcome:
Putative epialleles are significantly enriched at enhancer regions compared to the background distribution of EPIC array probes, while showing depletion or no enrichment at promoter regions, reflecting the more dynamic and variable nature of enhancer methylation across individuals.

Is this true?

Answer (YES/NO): YES